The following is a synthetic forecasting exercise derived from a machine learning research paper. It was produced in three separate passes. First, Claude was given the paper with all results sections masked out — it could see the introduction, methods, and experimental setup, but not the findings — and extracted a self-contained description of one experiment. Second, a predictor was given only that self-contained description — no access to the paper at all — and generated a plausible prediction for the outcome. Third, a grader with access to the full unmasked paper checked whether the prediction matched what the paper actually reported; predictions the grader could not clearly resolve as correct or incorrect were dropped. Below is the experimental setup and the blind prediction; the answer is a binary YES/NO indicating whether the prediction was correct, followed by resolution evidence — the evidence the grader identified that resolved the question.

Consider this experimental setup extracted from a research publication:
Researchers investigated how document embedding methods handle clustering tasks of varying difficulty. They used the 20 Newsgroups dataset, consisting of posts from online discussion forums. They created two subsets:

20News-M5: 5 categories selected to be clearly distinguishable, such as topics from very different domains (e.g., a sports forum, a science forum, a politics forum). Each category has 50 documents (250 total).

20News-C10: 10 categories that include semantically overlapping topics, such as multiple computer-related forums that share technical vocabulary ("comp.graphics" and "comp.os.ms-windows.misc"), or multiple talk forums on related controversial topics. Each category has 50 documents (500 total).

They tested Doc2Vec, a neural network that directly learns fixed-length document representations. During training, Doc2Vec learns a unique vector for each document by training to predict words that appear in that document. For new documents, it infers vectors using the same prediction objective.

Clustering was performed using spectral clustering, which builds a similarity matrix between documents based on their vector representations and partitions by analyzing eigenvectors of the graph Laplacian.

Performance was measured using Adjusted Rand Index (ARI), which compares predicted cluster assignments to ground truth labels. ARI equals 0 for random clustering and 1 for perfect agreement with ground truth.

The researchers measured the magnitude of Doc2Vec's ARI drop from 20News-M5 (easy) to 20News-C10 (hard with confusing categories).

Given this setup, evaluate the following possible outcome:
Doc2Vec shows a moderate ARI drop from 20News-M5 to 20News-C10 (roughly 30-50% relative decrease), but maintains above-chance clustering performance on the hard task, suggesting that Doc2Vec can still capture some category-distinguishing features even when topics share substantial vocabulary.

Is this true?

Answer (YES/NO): YES